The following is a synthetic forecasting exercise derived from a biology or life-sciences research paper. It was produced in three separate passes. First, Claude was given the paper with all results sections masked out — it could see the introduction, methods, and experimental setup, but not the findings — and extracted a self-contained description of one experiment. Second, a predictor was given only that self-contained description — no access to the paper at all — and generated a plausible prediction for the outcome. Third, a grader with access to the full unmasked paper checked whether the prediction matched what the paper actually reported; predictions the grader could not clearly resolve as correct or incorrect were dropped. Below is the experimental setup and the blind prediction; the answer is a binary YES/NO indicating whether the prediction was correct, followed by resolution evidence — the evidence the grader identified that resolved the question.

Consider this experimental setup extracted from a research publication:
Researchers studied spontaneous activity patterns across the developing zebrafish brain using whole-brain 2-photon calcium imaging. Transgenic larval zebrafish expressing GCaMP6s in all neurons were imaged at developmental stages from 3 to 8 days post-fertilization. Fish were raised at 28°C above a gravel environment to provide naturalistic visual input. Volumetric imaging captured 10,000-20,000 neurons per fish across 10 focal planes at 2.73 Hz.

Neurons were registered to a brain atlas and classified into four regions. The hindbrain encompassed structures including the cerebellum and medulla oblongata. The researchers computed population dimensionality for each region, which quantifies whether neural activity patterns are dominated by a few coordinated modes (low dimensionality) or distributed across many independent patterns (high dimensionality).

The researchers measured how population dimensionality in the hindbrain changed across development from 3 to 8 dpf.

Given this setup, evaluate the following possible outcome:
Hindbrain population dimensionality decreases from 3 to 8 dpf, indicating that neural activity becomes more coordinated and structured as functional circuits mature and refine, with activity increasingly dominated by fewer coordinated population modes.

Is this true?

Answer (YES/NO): NO